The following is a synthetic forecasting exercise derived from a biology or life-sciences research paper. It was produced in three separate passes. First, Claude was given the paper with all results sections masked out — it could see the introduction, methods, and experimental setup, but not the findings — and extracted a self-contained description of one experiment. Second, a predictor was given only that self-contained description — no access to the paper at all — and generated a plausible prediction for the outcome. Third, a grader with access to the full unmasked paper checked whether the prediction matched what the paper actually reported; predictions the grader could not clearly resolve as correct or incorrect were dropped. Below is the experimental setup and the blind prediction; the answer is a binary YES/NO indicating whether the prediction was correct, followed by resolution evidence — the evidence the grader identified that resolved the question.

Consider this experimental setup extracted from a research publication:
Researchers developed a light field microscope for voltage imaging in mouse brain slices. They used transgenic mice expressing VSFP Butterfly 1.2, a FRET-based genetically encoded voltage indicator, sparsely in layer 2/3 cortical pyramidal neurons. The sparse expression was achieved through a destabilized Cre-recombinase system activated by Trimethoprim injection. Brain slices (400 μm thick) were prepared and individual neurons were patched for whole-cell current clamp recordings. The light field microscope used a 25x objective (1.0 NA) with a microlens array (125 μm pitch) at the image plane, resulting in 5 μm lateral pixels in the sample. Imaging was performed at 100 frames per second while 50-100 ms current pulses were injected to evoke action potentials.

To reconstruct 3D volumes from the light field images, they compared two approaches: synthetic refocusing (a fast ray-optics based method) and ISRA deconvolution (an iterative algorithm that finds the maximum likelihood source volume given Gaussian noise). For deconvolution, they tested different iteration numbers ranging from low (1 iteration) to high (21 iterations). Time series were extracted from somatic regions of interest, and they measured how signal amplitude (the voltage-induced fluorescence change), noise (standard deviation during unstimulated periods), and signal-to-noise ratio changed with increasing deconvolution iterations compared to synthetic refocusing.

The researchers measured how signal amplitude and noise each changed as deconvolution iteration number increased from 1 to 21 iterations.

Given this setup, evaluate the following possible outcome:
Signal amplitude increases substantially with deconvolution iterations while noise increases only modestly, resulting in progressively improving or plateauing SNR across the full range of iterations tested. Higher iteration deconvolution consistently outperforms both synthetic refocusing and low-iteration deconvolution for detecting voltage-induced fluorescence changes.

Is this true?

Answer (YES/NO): NO